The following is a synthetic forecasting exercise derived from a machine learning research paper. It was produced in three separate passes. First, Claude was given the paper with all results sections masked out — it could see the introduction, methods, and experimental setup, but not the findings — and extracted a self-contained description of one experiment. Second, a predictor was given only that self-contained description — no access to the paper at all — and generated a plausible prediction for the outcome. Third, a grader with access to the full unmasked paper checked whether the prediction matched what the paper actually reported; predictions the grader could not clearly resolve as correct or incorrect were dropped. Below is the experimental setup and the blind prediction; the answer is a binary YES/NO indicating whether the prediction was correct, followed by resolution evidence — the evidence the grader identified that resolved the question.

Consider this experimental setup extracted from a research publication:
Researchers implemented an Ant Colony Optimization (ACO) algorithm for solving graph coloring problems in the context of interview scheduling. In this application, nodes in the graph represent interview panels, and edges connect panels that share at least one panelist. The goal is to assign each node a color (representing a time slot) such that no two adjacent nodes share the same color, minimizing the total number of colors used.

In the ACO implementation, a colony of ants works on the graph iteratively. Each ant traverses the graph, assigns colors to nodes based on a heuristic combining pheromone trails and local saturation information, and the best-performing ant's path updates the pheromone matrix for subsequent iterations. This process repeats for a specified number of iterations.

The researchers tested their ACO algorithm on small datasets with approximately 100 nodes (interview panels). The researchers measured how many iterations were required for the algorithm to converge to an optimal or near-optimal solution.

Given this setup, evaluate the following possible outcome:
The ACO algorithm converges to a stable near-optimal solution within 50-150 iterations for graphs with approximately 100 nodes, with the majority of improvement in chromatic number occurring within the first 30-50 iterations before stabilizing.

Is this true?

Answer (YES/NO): NO